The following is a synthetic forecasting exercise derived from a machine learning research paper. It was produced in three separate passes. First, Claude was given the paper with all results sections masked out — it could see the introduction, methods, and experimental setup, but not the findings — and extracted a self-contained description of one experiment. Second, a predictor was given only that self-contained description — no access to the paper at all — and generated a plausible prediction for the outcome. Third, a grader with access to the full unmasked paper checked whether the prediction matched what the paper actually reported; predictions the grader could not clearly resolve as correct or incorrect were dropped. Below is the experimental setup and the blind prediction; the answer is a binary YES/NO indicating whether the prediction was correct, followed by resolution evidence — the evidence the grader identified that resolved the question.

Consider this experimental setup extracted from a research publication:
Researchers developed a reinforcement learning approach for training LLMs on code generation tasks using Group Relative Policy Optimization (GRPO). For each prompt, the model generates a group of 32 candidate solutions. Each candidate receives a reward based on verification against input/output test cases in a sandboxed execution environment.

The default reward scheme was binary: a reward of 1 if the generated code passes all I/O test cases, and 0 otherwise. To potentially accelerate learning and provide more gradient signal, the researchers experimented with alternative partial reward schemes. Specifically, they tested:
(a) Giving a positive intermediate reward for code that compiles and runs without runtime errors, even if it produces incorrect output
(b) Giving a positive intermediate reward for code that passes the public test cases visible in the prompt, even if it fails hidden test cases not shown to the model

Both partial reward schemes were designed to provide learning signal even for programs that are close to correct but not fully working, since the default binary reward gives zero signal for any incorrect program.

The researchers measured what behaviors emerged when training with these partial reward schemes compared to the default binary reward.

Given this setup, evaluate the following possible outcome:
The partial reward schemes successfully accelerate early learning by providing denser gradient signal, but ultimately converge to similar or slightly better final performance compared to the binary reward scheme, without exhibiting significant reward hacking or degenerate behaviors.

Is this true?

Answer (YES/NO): NO